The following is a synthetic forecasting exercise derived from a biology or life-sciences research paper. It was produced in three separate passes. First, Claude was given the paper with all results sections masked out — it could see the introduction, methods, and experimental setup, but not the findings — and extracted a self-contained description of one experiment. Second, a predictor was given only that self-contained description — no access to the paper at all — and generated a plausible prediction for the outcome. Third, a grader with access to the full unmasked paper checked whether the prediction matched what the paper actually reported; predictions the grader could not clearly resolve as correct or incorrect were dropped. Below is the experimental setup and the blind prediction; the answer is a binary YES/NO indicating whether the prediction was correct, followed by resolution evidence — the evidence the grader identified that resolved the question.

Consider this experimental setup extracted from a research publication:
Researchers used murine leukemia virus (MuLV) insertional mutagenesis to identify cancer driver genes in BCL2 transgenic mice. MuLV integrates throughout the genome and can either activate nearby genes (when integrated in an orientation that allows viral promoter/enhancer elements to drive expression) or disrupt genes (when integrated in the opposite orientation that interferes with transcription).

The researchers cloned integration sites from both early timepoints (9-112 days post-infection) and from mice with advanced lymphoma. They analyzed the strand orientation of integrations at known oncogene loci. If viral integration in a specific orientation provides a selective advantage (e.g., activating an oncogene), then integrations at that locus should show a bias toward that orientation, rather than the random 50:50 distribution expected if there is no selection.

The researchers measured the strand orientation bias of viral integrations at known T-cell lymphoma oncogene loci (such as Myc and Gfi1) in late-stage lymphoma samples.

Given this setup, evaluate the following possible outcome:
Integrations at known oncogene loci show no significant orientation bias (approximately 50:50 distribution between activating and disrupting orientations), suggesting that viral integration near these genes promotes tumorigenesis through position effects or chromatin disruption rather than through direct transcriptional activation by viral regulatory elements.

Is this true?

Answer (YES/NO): NO